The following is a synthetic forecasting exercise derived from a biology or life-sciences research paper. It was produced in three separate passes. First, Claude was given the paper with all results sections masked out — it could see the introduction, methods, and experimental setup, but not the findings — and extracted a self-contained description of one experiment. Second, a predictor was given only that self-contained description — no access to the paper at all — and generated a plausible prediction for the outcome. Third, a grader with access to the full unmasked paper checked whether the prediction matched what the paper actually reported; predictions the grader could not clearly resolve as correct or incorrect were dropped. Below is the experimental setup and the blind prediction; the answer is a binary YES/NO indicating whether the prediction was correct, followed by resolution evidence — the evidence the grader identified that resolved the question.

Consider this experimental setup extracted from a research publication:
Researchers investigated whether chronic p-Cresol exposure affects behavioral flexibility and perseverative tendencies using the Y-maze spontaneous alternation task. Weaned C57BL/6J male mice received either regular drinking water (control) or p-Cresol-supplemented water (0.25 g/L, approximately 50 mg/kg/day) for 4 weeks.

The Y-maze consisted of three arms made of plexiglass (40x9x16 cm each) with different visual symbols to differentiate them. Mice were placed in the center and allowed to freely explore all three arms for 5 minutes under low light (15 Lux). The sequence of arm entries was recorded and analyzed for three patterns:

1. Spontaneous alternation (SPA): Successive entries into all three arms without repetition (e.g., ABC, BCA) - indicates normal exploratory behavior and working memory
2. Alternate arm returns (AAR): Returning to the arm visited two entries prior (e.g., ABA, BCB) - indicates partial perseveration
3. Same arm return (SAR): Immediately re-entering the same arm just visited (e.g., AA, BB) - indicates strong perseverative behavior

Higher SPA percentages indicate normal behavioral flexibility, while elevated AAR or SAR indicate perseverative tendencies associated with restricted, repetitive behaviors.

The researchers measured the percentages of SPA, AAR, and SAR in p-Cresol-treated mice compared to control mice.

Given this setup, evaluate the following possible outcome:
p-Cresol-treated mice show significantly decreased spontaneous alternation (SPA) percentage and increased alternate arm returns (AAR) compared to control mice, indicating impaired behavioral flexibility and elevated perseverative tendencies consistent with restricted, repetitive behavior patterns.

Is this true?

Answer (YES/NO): NO